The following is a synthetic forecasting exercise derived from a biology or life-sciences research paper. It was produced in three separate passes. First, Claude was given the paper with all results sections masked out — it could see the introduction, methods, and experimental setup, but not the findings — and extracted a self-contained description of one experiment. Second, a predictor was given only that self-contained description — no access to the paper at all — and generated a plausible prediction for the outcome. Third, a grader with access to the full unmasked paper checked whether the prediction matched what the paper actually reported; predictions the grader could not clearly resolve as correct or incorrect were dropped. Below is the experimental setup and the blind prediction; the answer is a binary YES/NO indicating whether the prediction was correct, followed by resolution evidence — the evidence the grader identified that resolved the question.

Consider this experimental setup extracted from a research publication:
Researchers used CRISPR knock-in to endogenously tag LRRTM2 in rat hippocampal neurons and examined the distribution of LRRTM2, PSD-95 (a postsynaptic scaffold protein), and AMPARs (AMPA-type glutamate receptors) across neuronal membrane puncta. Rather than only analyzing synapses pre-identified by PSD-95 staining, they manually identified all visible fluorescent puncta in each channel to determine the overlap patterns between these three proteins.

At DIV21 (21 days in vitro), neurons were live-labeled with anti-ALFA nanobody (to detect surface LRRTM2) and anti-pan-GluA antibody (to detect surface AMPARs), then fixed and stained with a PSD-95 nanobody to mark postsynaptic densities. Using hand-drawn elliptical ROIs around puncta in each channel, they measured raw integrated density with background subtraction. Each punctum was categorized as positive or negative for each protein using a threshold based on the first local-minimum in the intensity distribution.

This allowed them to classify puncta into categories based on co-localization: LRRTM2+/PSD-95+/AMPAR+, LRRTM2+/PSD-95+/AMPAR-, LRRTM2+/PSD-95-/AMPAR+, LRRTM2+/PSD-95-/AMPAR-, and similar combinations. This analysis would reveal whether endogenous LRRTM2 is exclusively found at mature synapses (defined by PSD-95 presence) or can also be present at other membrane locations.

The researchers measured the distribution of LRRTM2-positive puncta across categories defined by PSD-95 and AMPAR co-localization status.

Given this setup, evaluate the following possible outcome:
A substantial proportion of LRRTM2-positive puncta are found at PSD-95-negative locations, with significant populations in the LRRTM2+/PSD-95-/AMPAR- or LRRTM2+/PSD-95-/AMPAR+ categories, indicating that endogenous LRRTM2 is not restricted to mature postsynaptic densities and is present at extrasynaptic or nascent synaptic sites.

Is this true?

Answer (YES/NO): NO